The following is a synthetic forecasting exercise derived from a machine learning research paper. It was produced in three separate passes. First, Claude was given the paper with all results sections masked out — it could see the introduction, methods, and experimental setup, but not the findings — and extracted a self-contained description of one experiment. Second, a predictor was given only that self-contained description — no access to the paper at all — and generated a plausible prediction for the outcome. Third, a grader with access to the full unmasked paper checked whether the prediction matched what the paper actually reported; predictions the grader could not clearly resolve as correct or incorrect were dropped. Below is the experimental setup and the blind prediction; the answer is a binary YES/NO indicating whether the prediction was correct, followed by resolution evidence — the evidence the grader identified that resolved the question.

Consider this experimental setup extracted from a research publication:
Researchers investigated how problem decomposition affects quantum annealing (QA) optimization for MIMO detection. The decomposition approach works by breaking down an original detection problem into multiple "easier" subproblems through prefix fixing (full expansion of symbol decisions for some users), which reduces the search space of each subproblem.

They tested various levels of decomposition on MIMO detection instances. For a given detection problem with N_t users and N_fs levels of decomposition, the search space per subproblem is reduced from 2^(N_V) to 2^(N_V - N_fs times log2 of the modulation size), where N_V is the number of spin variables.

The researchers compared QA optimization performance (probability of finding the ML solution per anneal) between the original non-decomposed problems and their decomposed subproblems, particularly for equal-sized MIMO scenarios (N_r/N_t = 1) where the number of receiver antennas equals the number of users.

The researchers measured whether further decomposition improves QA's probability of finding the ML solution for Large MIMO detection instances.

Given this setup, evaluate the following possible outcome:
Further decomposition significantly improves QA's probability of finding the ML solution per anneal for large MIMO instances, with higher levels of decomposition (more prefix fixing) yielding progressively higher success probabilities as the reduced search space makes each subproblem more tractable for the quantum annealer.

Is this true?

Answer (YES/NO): NO